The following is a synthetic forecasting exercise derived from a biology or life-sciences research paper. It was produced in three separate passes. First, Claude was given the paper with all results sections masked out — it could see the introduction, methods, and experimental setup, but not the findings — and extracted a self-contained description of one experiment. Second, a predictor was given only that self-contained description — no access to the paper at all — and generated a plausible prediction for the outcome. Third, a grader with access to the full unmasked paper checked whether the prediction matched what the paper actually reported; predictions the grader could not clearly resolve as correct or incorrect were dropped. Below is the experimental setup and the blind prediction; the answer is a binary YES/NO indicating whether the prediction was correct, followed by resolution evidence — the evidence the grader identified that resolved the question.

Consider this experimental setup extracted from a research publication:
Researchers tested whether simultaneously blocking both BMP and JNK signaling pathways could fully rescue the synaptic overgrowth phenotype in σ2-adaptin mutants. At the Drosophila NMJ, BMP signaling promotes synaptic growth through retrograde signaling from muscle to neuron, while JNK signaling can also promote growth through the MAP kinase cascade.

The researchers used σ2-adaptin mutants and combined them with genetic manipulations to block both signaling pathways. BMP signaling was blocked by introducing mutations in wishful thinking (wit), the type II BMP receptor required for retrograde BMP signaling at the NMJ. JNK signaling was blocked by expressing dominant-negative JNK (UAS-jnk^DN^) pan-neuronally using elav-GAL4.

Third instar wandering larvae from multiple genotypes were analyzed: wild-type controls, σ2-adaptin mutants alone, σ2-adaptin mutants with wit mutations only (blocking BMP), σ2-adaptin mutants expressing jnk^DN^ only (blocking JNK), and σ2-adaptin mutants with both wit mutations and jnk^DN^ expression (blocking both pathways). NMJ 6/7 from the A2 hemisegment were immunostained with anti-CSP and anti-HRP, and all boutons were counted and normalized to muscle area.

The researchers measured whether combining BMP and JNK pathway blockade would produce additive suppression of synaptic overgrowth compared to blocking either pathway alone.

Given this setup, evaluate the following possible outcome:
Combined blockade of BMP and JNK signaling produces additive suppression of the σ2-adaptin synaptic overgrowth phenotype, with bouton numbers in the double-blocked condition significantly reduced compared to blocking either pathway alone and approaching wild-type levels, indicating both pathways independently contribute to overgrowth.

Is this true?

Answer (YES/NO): YES